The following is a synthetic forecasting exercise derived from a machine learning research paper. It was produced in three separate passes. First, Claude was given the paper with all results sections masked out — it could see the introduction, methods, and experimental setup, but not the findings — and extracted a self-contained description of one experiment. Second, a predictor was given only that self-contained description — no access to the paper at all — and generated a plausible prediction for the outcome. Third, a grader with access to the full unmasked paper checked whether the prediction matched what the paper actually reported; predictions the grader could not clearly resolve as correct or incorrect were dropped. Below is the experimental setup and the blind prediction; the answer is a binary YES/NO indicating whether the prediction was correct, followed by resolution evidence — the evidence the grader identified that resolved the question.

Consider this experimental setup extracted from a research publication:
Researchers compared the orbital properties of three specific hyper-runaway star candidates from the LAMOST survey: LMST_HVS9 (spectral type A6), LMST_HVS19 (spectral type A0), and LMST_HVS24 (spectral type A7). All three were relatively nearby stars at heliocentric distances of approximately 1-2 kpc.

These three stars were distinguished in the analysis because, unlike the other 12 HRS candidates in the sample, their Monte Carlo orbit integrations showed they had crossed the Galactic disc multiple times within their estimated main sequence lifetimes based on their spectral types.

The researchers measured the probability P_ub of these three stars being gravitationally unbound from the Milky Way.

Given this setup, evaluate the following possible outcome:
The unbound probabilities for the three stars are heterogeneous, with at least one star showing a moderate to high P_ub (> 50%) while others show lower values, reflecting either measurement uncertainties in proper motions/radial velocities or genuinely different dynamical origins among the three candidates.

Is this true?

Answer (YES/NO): NO